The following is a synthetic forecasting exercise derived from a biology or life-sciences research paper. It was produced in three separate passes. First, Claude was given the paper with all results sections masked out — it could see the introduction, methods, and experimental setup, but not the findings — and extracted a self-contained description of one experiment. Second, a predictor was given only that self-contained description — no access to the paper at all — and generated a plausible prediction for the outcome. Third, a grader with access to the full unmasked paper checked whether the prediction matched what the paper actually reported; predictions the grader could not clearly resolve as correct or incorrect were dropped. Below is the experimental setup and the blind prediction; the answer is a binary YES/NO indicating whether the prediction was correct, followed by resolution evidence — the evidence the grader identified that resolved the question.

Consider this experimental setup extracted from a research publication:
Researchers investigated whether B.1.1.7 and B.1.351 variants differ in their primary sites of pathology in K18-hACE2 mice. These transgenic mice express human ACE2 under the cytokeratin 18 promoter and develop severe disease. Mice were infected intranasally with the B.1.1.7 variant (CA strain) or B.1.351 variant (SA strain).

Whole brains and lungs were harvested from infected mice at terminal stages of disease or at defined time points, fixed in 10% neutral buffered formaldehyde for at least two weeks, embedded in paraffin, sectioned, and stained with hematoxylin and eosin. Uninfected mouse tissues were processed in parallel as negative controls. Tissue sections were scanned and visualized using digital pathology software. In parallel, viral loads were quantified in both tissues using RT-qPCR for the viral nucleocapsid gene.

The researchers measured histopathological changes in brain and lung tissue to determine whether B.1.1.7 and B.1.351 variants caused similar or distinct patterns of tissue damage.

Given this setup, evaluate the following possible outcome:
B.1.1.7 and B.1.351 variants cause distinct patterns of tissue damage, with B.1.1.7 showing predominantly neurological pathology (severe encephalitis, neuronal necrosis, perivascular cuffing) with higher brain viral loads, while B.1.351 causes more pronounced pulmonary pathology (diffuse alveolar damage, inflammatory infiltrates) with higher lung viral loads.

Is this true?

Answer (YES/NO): NO